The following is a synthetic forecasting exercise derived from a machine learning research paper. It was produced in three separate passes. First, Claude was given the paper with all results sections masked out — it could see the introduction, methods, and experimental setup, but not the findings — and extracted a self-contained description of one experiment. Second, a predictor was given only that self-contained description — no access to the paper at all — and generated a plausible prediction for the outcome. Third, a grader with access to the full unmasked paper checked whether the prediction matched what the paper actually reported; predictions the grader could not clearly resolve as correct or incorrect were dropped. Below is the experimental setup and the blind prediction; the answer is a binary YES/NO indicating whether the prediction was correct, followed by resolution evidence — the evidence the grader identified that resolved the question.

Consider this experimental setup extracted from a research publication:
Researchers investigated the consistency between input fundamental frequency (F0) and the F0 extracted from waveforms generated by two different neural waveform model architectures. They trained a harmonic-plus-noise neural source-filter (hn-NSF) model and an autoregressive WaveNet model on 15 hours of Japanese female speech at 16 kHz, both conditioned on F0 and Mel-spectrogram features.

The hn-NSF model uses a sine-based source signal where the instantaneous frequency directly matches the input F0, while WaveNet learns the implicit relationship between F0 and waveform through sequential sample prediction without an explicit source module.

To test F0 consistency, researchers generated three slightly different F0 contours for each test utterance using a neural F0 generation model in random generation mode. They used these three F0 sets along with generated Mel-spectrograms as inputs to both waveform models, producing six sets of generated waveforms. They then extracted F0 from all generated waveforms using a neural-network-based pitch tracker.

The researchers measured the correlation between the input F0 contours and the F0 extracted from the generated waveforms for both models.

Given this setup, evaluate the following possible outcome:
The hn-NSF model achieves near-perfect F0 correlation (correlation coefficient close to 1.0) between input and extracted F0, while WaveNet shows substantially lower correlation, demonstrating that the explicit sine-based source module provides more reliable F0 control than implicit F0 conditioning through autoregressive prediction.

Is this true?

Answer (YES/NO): YES